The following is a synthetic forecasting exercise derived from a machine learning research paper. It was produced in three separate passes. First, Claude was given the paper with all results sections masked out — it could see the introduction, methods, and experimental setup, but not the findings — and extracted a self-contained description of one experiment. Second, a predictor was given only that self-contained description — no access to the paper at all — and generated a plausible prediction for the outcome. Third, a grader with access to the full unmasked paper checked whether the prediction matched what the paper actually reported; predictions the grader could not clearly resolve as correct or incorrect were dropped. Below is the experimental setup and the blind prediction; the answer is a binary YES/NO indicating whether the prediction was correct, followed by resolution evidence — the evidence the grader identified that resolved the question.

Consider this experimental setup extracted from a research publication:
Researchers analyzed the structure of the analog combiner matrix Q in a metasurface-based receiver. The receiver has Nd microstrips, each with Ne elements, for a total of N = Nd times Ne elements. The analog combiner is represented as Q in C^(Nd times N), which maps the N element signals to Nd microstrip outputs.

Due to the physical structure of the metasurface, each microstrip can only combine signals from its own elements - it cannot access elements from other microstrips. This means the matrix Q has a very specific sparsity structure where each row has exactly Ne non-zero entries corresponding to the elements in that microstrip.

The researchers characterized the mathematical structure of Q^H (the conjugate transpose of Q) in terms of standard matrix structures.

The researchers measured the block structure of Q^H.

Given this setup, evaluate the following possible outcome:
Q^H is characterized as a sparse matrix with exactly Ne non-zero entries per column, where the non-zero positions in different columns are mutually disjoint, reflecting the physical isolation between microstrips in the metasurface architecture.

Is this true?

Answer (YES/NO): NO